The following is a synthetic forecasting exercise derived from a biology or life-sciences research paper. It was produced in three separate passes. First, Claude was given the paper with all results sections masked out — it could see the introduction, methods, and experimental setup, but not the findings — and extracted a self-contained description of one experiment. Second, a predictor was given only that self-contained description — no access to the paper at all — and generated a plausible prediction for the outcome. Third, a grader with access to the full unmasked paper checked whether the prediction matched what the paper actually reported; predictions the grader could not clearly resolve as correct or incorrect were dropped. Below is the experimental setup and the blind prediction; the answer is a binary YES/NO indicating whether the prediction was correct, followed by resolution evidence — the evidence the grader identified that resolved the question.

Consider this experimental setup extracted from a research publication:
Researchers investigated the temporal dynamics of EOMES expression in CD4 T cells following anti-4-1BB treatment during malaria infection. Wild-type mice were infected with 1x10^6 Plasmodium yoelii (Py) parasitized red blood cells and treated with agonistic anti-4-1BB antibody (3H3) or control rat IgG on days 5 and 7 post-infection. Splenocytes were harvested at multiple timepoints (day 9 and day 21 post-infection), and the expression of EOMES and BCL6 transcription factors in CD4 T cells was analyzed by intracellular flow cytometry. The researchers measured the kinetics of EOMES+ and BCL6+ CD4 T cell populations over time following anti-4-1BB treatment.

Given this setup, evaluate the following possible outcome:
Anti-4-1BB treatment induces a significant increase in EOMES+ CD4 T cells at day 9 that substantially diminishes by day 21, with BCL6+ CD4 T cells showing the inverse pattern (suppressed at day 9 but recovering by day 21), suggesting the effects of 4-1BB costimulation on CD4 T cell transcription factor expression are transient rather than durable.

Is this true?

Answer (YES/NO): YES